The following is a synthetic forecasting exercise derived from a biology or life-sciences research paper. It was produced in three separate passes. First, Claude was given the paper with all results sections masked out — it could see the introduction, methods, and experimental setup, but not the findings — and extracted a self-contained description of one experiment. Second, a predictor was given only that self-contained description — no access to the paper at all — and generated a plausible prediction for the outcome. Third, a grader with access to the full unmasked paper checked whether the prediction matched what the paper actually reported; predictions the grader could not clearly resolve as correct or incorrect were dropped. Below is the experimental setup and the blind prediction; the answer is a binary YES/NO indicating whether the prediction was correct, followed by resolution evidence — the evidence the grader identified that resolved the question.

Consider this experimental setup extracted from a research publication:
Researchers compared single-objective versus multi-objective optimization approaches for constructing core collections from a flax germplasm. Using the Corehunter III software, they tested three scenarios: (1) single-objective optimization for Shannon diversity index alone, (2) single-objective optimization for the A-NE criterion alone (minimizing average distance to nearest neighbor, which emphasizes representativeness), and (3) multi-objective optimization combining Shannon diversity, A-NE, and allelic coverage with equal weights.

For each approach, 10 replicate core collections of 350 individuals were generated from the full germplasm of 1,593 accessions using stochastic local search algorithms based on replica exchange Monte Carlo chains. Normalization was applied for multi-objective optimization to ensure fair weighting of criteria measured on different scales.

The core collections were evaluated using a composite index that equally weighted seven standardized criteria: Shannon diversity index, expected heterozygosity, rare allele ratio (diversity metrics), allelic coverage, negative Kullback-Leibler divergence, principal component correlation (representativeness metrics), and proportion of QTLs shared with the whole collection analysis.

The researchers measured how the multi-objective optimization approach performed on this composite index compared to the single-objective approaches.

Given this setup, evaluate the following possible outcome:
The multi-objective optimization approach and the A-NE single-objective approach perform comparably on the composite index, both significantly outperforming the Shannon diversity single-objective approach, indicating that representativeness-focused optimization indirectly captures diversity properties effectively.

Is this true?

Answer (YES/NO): NO